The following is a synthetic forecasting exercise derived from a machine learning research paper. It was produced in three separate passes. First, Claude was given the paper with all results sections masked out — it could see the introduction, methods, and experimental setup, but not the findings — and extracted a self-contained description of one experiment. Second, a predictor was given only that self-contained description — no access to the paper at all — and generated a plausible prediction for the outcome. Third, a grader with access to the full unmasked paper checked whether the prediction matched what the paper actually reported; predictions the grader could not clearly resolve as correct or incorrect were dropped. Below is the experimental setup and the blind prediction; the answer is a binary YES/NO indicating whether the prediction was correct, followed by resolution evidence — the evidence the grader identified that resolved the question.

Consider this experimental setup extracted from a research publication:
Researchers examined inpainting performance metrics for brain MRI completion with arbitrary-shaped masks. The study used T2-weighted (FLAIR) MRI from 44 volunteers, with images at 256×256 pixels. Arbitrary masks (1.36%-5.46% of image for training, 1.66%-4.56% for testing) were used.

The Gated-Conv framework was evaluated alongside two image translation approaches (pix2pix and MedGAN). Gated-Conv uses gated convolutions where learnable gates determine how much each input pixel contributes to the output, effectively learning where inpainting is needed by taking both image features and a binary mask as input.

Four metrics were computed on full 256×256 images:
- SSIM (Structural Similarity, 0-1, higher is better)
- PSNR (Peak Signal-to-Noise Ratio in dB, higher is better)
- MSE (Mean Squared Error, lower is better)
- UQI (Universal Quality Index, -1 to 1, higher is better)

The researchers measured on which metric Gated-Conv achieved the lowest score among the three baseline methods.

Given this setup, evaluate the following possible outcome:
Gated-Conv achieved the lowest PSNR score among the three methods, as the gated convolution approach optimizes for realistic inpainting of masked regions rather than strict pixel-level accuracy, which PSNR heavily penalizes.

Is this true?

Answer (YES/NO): YES